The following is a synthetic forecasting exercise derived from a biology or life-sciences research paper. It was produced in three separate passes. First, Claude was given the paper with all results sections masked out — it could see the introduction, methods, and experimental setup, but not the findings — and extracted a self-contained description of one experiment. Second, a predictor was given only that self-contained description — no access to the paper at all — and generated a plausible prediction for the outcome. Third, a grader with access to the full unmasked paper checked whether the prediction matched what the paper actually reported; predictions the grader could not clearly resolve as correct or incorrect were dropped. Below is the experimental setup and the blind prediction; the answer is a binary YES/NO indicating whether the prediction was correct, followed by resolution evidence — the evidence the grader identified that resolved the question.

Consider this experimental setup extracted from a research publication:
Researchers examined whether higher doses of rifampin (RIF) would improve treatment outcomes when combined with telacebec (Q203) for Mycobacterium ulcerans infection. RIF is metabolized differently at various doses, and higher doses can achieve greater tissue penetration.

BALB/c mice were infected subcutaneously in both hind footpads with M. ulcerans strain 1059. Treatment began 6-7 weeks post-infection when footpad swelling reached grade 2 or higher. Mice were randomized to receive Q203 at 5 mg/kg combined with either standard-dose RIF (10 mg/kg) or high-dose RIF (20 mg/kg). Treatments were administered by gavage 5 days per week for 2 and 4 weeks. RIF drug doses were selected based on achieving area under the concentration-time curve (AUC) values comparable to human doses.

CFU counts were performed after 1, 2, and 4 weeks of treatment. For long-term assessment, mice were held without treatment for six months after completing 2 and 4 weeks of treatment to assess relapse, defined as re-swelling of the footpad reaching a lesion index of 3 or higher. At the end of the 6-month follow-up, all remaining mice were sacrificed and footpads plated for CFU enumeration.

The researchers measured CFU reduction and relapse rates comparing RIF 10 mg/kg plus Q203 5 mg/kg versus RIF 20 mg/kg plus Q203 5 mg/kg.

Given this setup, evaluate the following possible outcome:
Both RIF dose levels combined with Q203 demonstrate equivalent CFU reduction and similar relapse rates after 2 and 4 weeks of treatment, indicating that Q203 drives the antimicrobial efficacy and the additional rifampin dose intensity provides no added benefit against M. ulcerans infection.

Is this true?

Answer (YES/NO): YES